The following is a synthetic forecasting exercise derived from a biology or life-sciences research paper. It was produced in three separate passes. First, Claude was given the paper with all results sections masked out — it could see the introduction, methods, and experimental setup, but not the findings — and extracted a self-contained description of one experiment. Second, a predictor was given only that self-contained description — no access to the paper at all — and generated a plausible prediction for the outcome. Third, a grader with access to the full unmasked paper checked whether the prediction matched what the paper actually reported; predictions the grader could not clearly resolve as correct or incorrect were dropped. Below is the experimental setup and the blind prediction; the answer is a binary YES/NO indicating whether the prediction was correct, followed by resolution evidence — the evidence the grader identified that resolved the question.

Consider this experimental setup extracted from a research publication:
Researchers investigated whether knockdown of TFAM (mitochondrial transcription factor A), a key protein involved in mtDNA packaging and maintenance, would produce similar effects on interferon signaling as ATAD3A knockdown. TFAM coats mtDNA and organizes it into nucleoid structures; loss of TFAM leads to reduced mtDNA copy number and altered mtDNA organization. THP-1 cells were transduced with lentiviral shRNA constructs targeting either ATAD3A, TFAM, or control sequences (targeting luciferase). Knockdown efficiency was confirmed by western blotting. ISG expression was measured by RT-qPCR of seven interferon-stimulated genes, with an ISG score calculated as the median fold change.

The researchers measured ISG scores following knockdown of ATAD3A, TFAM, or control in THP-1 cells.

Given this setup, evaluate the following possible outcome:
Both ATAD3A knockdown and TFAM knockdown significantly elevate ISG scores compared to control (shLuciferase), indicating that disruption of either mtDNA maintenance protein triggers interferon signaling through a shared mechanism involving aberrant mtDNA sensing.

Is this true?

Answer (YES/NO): YES